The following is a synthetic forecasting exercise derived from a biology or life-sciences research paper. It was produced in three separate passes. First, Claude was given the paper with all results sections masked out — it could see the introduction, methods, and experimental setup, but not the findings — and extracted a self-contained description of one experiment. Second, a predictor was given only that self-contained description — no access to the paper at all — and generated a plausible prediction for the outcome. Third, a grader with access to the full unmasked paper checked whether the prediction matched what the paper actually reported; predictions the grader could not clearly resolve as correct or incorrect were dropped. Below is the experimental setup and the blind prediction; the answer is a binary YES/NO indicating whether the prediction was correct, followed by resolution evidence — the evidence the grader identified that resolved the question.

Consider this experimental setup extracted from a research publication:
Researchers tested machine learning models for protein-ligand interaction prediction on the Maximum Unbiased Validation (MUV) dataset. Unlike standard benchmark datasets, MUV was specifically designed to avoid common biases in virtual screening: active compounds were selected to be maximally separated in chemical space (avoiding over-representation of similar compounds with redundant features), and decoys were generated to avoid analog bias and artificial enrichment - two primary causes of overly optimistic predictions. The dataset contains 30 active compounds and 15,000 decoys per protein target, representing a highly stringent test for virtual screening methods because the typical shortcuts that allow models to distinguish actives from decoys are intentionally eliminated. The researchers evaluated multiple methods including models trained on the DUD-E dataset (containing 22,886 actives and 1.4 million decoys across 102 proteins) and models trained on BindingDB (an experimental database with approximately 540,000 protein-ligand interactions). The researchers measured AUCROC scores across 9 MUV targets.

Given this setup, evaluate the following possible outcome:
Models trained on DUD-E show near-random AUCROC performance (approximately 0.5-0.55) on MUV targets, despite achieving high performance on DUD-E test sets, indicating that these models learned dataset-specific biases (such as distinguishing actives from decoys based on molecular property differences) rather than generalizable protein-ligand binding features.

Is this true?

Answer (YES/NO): YES